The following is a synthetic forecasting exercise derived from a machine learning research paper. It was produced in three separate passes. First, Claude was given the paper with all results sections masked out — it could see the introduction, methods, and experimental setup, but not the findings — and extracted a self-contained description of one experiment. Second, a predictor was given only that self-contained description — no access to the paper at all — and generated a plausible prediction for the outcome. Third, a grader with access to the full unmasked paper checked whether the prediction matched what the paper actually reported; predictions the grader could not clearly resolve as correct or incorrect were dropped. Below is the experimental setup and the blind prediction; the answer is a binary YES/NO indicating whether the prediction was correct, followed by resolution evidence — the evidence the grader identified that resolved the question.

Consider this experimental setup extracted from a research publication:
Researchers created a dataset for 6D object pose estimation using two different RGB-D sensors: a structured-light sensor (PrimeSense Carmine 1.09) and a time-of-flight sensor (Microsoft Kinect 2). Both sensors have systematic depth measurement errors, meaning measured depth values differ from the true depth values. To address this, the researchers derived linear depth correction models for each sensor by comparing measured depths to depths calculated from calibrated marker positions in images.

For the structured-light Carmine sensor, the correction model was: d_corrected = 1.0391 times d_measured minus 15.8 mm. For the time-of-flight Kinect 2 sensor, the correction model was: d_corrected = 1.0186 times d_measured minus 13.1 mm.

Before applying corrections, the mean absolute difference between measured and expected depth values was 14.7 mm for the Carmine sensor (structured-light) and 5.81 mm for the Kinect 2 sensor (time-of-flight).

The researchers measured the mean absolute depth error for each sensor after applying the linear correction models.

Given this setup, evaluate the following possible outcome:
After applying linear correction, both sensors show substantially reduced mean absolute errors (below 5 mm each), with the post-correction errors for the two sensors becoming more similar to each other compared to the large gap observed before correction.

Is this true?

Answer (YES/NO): YES